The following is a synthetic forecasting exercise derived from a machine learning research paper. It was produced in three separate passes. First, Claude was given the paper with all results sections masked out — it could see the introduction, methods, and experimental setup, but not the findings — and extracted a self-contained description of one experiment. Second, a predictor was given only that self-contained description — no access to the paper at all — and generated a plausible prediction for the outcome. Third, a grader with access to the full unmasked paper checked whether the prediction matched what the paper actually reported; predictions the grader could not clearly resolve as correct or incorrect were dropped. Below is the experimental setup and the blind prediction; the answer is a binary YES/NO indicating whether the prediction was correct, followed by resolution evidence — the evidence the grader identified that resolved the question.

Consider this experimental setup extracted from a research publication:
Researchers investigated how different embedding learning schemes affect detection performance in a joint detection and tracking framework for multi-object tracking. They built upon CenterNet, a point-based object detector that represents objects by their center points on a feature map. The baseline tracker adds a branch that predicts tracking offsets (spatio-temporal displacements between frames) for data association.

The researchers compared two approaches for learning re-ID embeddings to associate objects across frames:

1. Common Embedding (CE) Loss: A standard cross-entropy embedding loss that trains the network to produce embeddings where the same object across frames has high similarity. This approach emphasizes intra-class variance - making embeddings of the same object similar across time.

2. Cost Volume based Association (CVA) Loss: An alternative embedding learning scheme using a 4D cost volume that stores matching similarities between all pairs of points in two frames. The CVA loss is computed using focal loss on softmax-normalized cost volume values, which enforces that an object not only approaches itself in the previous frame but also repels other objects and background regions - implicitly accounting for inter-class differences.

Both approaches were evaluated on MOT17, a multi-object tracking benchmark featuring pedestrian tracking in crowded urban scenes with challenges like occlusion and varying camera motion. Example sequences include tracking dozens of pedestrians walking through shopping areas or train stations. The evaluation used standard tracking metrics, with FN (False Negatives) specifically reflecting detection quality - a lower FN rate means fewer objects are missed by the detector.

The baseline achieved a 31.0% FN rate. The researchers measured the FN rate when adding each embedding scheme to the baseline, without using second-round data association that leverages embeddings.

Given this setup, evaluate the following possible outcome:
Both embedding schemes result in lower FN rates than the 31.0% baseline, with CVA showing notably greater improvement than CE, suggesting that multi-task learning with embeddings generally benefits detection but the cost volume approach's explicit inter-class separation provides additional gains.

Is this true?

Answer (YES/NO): NO